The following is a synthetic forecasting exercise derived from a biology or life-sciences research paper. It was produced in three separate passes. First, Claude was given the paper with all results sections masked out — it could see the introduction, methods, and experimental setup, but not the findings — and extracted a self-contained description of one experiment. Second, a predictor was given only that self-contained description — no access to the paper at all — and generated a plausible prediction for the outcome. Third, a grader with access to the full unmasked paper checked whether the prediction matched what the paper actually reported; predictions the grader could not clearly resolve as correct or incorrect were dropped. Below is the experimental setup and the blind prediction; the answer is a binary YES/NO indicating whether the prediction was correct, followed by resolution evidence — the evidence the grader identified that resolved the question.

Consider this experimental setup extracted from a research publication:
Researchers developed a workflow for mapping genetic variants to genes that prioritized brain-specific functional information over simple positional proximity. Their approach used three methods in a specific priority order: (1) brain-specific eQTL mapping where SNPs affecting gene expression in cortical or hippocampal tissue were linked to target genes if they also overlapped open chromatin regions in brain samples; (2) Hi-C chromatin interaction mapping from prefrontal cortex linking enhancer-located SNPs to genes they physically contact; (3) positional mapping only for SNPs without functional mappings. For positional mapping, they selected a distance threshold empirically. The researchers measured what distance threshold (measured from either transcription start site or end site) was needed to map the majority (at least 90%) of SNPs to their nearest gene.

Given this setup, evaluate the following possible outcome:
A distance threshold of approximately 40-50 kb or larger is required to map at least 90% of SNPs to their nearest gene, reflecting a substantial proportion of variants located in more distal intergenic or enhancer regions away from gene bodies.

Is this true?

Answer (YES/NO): YES